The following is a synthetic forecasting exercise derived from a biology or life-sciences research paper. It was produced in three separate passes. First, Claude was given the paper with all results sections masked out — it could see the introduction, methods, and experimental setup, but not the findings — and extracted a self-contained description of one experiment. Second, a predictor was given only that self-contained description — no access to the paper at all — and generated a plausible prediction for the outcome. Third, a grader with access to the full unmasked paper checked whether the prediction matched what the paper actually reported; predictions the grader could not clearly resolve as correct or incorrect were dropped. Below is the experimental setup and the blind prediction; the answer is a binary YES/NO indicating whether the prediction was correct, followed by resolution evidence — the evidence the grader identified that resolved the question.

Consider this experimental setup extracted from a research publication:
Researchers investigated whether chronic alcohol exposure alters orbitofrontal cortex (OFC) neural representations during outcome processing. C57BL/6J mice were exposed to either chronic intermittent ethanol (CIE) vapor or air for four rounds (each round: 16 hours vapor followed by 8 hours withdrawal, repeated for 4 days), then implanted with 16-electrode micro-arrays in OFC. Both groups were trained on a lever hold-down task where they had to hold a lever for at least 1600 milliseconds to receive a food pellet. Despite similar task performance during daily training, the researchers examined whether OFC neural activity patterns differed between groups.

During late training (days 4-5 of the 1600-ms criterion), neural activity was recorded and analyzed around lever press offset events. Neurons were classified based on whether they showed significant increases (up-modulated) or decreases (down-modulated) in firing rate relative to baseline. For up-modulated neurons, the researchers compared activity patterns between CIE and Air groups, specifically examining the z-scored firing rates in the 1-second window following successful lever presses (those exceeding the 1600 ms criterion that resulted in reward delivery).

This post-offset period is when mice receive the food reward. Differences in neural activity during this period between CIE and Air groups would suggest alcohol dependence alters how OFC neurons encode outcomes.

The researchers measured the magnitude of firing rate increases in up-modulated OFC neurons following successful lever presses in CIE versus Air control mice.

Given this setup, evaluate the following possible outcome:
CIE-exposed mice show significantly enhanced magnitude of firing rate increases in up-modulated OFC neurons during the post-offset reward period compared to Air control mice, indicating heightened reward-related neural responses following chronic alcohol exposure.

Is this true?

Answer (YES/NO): NO